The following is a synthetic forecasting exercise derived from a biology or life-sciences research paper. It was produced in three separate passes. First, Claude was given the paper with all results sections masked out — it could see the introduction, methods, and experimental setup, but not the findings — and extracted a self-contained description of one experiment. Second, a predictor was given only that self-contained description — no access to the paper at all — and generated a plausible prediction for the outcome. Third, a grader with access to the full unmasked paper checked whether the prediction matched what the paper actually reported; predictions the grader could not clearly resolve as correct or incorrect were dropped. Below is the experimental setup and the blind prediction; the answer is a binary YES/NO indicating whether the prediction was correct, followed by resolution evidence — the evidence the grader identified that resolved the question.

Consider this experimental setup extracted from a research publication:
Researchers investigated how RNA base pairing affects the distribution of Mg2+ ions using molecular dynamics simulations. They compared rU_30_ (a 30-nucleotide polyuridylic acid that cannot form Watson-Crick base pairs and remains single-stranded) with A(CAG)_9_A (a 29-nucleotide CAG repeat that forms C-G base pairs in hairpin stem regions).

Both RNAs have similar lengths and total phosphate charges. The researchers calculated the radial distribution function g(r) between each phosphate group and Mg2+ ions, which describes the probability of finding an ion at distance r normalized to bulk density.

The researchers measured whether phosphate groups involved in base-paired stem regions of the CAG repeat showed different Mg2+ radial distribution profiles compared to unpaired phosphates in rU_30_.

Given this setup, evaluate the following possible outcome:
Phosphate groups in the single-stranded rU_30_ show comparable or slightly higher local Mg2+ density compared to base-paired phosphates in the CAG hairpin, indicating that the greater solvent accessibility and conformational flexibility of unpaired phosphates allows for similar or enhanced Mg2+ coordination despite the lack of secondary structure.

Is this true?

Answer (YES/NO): NO